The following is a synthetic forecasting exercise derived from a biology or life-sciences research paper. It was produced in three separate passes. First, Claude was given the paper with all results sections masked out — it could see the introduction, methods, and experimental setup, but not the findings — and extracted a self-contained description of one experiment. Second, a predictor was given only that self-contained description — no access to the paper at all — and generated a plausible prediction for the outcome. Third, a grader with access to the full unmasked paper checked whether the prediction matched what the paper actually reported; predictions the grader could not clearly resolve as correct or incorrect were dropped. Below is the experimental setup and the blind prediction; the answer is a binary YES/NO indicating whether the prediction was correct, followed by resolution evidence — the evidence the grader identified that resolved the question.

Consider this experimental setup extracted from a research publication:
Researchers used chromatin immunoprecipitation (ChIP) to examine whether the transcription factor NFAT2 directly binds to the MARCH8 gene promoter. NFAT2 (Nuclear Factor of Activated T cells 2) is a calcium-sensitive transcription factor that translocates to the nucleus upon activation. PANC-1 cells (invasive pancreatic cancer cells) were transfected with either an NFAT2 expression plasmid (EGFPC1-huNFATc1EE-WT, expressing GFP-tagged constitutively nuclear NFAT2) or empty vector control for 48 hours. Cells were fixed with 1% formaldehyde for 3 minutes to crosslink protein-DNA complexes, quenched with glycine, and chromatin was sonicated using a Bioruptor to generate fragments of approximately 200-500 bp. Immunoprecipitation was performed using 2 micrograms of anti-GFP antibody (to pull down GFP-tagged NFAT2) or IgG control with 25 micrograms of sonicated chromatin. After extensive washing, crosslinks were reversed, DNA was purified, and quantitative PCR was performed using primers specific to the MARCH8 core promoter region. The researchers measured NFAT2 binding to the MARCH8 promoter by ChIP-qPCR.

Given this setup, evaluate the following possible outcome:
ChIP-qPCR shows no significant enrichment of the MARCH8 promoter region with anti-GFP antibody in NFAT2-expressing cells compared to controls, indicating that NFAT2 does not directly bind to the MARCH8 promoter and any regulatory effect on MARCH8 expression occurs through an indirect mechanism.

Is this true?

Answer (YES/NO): NO